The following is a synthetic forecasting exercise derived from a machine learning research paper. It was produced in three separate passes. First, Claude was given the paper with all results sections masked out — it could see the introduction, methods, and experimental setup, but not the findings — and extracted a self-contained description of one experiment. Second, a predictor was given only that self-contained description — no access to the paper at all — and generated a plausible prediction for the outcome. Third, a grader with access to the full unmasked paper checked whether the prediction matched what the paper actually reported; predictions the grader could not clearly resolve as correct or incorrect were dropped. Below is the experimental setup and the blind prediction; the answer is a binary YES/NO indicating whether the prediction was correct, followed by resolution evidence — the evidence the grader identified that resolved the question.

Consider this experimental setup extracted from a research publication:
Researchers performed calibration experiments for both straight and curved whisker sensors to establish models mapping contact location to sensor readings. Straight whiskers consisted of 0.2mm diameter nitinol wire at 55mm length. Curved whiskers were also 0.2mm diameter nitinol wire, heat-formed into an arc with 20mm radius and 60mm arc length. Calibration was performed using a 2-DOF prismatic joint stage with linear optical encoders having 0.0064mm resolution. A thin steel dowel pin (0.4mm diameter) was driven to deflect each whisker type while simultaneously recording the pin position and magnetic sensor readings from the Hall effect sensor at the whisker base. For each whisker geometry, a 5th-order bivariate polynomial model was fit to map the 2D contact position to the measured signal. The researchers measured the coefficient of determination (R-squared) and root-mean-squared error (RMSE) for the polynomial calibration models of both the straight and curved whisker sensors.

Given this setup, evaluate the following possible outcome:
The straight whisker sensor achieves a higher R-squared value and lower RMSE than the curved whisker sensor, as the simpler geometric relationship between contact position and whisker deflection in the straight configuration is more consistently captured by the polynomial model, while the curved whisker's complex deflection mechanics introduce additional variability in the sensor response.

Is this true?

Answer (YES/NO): YES